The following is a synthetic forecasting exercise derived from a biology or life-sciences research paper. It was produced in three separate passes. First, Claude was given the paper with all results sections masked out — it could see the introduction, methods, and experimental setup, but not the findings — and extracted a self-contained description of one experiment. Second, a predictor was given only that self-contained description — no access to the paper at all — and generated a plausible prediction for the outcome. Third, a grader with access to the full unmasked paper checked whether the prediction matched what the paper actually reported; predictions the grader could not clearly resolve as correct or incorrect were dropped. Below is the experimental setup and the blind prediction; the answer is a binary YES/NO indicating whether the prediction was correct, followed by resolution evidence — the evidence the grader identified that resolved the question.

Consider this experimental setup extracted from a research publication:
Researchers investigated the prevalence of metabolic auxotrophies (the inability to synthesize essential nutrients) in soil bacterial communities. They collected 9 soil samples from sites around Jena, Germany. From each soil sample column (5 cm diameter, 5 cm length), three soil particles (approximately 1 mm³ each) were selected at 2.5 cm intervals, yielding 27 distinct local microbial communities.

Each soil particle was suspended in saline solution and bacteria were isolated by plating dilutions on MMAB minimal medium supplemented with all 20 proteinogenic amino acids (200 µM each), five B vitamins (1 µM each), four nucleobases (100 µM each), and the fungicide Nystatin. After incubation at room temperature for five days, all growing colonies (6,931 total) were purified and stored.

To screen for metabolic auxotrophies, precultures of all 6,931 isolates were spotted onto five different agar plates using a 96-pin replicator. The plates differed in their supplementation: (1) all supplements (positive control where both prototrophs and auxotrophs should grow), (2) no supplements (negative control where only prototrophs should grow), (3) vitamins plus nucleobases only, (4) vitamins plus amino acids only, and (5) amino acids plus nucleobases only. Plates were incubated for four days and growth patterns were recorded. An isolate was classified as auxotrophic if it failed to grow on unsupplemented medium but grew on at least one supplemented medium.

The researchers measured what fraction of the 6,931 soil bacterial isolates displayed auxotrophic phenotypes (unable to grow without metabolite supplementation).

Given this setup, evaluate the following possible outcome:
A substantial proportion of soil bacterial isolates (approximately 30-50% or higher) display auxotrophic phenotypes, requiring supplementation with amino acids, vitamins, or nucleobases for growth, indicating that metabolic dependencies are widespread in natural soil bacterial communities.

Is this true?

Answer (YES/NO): NO